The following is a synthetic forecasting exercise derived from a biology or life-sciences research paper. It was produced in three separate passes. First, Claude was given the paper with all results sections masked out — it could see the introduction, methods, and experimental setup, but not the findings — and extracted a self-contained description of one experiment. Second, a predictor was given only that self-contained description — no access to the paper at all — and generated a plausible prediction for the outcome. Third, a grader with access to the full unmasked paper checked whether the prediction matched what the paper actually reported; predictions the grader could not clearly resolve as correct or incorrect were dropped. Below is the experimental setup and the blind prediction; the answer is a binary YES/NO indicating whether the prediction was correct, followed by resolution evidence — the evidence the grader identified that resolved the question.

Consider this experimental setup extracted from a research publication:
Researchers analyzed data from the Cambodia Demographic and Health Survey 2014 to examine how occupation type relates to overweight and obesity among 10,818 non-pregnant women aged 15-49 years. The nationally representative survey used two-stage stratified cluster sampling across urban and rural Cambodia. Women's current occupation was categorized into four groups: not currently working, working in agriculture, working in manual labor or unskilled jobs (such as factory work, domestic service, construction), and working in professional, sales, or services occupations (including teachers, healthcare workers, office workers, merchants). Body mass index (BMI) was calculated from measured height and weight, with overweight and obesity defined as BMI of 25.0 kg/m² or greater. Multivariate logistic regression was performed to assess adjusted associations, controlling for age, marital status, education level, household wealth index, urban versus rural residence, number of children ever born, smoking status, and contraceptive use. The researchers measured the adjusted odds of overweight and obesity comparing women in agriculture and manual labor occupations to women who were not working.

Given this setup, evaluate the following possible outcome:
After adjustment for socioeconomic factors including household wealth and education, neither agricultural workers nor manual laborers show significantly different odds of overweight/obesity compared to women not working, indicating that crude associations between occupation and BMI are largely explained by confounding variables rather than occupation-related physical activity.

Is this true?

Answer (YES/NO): NO